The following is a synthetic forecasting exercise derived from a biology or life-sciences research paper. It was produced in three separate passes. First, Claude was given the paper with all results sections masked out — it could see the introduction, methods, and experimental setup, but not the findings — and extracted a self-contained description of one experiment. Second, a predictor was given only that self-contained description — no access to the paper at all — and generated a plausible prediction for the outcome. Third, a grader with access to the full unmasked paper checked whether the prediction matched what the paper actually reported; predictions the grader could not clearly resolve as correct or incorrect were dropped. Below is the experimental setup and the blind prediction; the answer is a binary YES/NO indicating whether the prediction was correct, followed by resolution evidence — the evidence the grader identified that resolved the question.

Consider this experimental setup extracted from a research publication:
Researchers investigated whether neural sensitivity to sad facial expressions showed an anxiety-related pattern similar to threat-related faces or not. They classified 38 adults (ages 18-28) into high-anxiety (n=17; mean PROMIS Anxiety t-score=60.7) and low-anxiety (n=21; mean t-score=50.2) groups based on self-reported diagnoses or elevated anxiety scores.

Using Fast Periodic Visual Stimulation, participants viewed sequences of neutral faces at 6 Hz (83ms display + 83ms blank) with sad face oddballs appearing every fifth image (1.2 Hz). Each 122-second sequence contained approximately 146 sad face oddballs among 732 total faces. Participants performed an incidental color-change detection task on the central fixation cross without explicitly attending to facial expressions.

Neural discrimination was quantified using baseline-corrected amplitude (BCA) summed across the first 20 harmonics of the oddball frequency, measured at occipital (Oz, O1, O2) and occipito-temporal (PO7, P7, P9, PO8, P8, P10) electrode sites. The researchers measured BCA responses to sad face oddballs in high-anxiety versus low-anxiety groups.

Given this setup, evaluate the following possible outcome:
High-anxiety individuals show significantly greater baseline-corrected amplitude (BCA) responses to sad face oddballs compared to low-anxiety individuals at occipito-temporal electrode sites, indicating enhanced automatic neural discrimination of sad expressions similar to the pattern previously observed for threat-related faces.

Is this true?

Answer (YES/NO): NO